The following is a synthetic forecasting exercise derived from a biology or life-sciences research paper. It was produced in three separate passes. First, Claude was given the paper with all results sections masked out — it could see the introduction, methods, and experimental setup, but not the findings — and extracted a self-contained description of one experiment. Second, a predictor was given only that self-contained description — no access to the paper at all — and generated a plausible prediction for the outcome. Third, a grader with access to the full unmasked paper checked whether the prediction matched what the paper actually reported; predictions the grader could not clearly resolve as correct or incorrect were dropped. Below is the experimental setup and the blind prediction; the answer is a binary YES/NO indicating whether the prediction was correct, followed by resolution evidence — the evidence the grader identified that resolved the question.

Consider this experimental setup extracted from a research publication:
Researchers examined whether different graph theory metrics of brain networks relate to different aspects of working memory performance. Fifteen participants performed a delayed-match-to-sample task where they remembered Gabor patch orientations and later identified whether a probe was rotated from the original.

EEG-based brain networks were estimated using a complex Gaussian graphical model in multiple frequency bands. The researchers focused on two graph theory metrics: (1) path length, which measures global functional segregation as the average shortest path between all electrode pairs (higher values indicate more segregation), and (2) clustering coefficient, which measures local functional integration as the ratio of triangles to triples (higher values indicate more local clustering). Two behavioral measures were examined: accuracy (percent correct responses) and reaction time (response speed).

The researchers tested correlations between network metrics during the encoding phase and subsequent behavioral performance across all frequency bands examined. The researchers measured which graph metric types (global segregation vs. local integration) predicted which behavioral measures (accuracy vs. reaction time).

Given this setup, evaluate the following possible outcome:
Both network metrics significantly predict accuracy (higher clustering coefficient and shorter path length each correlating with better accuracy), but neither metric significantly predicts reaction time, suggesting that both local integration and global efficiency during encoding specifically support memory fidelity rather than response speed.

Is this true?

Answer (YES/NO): NO